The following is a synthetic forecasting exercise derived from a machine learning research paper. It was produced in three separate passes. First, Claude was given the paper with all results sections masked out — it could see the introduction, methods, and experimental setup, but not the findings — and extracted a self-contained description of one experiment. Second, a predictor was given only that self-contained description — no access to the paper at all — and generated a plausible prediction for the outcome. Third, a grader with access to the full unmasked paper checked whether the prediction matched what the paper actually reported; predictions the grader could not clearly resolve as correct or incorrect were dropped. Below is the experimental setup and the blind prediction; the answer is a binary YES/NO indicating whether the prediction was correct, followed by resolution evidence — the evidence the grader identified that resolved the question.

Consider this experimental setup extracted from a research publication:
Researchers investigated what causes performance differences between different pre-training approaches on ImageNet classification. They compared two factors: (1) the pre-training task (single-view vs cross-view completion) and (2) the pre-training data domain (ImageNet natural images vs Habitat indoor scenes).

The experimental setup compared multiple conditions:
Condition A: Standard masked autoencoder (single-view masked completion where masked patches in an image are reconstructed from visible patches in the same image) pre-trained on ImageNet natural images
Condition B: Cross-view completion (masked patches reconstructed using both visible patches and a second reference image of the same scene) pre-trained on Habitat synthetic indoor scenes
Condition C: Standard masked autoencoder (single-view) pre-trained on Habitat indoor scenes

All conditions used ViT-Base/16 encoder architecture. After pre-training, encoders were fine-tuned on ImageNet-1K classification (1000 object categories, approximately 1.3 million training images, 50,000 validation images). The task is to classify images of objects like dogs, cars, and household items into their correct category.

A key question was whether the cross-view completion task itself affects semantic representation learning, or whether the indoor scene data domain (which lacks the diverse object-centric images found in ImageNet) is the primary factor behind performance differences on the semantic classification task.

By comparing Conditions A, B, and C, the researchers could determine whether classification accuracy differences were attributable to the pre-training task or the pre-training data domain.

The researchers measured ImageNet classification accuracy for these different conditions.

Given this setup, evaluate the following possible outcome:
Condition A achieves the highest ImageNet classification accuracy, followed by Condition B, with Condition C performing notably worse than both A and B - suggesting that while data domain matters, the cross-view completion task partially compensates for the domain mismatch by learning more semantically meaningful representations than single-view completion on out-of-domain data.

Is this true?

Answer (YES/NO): YES